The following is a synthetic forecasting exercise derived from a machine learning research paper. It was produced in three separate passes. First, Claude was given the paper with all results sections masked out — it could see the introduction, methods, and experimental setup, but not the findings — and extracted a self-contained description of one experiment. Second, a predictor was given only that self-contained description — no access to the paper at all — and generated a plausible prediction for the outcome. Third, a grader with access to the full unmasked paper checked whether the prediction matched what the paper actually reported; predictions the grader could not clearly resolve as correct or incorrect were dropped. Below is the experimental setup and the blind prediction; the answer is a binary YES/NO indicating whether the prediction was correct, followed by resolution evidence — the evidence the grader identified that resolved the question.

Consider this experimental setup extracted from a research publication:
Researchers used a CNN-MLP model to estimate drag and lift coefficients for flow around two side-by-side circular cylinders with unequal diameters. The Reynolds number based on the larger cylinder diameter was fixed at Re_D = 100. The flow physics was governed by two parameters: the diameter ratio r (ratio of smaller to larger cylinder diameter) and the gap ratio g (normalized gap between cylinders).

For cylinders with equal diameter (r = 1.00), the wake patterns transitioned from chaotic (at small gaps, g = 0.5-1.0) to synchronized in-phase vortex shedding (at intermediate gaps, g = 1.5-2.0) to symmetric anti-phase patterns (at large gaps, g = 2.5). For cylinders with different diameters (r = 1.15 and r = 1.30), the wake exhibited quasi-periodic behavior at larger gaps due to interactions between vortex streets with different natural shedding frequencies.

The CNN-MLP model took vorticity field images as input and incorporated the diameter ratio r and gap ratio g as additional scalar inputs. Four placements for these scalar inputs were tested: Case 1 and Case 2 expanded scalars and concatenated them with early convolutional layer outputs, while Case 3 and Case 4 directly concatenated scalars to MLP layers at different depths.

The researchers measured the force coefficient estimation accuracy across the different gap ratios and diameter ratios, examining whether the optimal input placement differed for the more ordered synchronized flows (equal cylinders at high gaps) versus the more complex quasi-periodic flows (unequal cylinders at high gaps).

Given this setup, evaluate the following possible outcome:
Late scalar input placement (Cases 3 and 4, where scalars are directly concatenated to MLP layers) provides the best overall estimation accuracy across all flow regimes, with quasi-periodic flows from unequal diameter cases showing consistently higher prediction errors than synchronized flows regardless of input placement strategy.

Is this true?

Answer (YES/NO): NO